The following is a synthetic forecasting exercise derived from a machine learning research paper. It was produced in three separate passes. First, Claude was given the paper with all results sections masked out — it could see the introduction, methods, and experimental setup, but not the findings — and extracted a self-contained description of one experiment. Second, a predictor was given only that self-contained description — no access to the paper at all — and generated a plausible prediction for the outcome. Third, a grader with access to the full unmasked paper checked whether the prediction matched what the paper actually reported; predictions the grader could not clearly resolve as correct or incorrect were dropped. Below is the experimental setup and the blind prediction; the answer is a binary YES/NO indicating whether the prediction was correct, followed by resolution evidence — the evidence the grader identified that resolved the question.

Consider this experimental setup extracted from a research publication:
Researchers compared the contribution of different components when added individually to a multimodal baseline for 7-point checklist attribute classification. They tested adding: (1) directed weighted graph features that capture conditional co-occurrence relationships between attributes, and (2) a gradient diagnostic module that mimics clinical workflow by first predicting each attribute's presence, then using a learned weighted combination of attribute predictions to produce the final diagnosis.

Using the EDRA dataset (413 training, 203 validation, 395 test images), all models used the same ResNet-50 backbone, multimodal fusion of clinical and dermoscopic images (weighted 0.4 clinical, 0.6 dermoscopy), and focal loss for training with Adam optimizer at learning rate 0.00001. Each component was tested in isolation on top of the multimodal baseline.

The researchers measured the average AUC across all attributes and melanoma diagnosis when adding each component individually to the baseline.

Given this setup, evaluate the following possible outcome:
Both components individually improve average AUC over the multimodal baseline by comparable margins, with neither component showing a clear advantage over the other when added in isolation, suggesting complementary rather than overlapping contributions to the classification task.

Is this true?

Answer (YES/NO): NO